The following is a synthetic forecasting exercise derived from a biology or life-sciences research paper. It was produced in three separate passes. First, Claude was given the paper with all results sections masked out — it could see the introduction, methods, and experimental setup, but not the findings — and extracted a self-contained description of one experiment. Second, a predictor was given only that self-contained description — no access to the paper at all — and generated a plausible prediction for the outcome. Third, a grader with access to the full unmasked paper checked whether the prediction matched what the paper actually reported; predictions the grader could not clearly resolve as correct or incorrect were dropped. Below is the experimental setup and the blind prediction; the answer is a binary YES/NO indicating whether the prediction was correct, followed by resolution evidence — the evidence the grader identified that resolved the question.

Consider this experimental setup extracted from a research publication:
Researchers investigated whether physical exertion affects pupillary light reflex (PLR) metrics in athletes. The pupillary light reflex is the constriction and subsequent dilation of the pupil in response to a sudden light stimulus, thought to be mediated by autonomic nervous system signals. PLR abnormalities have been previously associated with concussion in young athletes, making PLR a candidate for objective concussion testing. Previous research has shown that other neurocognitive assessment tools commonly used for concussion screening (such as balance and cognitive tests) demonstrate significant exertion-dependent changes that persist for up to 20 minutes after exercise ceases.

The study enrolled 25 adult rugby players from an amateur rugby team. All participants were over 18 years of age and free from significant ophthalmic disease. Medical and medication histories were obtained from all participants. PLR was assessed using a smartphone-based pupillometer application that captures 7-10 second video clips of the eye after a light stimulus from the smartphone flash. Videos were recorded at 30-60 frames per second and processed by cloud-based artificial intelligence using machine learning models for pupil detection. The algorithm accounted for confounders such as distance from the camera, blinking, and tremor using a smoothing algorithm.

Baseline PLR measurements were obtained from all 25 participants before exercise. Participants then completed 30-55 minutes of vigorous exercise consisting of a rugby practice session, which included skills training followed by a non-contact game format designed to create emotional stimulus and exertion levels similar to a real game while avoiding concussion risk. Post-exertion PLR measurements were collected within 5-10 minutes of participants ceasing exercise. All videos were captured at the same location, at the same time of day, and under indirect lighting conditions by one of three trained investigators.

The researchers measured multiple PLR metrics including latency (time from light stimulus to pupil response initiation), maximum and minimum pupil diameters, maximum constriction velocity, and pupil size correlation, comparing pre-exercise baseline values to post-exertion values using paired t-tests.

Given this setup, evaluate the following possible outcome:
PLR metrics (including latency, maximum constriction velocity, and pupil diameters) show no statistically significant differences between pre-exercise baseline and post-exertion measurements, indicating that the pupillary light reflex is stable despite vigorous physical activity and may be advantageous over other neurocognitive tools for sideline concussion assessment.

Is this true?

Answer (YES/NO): YES